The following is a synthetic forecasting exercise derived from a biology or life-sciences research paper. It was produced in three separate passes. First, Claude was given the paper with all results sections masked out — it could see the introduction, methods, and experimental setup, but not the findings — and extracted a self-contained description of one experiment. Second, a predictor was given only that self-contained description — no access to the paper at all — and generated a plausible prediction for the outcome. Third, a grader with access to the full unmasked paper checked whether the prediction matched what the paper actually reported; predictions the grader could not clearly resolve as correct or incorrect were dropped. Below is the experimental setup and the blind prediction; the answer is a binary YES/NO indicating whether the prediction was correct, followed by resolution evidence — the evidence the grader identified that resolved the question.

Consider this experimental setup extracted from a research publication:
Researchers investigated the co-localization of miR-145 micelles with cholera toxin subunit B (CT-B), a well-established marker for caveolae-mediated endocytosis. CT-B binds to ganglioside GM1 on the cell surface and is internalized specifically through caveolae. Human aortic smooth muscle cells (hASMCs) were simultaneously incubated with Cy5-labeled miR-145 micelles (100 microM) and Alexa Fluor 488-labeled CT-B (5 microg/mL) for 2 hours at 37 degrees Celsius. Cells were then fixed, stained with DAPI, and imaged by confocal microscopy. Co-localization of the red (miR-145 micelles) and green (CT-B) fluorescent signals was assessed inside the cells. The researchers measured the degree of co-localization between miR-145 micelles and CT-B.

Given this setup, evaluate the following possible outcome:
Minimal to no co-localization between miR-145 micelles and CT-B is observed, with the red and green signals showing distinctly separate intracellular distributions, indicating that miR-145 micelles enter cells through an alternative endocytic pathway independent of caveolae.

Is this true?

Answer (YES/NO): NO